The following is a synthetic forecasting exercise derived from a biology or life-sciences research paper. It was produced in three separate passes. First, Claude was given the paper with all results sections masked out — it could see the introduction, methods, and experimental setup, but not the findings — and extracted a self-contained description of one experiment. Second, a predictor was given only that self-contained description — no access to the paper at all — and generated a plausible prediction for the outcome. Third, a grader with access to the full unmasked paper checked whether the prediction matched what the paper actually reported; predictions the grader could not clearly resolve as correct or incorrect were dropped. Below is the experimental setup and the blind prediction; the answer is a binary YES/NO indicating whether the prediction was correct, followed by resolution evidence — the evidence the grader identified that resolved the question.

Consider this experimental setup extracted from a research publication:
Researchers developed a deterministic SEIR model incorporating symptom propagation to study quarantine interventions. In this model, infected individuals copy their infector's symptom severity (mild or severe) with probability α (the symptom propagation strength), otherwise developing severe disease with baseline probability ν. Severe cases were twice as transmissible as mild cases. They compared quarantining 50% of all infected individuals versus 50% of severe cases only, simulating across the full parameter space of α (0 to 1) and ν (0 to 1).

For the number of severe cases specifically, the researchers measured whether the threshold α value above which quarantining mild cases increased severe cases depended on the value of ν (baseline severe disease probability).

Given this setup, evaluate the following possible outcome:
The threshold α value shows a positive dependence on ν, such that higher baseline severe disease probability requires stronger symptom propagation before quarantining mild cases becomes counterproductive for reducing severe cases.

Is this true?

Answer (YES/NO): NO